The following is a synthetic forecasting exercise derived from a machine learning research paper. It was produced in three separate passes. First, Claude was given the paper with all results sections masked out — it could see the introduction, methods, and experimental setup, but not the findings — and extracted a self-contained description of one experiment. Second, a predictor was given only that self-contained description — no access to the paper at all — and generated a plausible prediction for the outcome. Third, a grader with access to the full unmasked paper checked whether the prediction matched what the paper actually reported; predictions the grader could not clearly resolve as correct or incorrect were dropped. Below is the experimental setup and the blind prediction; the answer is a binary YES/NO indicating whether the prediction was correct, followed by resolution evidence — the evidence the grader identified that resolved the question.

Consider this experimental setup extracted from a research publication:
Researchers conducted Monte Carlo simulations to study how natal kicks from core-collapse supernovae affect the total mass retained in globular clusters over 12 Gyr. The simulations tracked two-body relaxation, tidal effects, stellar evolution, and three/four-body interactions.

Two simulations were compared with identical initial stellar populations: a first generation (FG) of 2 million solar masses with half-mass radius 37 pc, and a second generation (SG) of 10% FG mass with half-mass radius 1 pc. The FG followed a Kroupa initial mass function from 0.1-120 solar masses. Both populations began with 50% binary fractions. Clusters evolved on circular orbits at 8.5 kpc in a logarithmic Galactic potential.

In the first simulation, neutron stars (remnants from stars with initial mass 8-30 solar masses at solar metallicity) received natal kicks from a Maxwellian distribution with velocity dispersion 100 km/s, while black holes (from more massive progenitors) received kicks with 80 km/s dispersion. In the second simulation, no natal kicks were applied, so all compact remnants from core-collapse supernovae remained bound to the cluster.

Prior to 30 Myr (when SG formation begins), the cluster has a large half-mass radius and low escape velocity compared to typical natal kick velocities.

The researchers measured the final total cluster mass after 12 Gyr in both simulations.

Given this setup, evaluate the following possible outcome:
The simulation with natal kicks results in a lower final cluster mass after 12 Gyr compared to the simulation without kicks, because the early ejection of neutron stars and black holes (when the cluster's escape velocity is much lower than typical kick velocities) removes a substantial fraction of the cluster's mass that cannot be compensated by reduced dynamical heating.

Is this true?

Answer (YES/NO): NO